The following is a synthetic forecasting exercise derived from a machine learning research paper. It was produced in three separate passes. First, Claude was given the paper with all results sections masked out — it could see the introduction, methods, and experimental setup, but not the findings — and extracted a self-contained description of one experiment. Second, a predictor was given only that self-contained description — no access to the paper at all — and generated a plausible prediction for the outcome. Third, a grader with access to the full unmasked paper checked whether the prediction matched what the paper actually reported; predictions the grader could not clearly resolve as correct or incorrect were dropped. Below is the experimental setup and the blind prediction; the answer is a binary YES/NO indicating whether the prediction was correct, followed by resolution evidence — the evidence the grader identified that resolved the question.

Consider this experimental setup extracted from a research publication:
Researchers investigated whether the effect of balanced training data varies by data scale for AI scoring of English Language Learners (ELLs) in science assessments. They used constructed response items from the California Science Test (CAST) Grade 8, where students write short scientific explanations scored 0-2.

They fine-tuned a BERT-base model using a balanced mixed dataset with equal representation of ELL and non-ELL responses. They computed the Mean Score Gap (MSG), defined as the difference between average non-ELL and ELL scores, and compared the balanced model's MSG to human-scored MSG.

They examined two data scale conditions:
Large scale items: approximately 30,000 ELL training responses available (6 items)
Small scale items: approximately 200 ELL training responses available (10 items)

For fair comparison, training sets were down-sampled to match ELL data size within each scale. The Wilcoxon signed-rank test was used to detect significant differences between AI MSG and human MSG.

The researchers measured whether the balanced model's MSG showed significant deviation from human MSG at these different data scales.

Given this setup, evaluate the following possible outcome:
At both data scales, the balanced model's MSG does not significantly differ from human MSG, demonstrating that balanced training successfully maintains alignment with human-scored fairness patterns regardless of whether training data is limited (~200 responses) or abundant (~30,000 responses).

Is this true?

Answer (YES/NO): NO